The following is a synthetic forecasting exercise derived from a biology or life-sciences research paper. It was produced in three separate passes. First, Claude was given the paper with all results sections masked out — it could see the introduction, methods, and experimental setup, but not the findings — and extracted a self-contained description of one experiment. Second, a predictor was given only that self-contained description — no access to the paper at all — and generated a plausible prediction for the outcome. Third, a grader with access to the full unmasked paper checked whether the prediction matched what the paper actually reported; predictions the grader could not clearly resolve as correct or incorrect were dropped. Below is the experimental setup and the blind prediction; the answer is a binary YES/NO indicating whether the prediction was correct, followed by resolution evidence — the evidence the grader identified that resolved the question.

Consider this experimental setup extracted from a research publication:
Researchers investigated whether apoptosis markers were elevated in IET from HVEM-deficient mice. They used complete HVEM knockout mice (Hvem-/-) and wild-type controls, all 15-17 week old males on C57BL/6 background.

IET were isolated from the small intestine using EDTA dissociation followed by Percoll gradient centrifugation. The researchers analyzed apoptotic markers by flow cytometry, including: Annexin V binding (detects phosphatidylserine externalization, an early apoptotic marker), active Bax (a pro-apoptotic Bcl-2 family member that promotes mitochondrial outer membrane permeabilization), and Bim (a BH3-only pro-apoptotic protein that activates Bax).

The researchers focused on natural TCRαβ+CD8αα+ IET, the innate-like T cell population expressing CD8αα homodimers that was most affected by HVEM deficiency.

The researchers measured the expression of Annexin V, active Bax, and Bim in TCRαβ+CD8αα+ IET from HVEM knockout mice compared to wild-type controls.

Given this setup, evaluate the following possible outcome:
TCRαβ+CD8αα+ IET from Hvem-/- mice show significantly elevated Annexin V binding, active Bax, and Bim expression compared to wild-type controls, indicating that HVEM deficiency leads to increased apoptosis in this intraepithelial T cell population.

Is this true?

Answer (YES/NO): YES